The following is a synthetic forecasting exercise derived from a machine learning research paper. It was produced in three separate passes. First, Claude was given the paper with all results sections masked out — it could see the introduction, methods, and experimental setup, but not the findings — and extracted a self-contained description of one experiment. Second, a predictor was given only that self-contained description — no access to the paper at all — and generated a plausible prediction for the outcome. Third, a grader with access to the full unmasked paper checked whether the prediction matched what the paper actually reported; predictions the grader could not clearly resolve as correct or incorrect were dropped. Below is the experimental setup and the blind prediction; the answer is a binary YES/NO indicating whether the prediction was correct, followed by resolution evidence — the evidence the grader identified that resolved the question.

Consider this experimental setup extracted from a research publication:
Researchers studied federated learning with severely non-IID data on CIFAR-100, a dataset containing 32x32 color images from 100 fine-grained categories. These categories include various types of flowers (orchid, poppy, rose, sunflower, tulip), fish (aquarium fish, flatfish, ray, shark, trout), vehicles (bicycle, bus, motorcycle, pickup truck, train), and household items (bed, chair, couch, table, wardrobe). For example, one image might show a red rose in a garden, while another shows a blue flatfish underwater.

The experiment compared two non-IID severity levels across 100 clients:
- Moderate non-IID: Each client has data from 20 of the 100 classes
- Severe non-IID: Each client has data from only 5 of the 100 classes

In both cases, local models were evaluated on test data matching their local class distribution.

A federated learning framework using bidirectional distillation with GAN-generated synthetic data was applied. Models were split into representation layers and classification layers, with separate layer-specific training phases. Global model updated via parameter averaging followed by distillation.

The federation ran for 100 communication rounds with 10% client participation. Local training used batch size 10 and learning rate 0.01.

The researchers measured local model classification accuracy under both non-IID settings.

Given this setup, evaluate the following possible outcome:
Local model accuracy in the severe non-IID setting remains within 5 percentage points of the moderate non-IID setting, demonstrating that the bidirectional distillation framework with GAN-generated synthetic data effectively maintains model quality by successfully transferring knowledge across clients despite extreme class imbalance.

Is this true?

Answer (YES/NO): NO